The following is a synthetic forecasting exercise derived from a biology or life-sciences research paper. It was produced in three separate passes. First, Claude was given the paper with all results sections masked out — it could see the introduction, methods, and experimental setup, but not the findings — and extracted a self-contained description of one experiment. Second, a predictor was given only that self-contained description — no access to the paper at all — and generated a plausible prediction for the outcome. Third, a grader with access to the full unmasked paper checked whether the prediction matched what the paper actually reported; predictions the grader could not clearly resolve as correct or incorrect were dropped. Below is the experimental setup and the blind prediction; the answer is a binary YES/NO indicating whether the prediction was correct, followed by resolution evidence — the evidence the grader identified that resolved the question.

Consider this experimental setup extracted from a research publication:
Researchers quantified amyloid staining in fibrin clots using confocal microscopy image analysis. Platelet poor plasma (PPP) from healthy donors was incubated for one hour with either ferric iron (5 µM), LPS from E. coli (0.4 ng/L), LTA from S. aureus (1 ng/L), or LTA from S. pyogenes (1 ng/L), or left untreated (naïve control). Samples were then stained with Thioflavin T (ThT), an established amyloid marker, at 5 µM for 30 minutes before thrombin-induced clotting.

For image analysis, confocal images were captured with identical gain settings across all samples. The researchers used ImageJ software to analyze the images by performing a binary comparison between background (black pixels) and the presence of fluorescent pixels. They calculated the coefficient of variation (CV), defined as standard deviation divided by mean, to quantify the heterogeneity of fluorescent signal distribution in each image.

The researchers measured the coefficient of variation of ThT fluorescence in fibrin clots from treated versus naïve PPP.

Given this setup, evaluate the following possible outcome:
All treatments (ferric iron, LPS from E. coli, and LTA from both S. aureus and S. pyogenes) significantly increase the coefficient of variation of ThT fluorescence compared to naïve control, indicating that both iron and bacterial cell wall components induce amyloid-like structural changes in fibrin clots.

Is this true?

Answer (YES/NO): YES